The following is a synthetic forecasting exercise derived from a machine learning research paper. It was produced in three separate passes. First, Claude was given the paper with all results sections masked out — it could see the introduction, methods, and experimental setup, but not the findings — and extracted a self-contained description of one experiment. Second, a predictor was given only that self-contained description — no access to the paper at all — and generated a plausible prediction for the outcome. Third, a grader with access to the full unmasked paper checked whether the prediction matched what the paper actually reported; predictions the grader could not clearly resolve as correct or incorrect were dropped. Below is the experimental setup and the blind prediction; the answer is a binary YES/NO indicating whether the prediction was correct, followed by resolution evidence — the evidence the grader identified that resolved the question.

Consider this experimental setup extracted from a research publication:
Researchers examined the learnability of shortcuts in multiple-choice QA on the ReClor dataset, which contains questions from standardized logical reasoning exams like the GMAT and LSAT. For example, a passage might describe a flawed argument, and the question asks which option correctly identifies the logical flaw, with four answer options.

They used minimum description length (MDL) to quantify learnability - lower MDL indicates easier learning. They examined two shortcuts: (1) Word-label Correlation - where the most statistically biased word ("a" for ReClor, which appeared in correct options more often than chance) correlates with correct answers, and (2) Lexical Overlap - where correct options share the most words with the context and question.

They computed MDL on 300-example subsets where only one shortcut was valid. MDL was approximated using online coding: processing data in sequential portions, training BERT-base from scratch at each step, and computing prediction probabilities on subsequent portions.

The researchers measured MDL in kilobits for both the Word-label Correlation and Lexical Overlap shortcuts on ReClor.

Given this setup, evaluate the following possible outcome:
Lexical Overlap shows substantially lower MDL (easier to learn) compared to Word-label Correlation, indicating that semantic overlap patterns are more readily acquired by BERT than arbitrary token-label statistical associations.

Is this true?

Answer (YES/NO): NO